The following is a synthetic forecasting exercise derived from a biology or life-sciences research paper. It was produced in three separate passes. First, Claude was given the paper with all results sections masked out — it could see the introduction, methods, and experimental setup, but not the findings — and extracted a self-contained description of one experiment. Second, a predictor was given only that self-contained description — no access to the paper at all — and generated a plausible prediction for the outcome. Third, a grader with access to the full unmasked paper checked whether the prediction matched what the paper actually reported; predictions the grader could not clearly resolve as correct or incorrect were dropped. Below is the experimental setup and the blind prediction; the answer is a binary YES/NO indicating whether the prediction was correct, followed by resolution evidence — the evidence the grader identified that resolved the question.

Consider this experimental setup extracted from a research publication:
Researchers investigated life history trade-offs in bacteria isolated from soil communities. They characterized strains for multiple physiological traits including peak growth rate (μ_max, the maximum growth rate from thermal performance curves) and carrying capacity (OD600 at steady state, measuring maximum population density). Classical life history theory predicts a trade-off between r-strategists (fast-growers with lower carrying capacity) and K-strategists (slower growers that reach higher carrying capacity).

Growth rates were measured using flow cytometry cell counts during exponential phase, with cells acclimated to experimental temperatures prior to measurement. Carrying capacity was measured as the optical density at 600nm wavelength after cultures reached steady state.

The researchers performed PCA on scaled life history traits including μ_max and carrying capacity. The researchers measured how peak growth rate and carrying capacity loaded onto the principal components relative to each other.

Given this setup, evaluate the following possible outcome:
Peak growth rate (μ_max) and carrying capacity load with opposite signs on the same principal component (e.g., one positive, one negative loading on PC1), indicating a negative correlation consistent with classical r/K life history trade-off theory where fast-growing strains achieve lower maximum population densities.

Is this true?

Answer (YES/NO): YES